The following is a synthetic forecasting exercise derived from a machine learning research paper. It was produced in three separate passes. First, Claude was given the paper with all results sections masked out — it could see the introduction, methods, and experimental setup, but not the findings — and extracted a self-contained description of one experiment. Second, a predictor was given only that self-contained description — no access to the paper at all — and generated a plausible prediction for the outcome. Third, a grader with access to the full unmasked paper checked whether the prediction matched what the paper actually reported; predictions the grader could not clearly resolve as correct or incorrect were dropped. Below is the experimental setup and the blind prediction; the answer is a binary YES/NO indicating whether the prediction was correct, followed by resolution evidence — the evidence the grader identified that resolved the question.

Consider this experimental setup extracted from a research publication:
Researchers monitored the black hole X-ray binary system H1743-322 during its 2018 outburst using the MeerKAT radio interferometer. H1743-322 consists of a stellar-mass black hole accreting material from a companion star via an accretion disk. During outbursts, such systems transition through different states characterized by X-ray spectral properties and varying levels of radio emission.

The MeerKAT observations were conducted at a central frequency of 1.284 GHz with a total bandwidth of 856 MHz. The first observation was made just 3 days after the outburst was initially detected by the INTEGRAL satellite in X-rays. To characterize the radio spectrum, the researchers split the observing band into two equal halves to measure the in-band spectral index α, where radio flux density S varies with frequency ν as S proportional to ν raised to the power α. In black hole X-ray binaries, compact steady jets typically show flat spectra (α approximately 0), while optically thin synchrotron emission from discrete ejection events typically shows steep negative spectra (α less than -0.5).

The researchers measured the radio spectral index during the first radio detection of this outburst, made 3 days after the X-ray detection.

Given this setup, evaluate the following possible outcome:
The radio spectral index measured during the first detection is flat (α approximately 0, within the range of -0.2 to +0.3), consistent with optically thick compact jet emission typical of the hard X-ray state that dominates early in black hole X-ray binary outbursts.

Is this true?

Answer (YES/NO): NO